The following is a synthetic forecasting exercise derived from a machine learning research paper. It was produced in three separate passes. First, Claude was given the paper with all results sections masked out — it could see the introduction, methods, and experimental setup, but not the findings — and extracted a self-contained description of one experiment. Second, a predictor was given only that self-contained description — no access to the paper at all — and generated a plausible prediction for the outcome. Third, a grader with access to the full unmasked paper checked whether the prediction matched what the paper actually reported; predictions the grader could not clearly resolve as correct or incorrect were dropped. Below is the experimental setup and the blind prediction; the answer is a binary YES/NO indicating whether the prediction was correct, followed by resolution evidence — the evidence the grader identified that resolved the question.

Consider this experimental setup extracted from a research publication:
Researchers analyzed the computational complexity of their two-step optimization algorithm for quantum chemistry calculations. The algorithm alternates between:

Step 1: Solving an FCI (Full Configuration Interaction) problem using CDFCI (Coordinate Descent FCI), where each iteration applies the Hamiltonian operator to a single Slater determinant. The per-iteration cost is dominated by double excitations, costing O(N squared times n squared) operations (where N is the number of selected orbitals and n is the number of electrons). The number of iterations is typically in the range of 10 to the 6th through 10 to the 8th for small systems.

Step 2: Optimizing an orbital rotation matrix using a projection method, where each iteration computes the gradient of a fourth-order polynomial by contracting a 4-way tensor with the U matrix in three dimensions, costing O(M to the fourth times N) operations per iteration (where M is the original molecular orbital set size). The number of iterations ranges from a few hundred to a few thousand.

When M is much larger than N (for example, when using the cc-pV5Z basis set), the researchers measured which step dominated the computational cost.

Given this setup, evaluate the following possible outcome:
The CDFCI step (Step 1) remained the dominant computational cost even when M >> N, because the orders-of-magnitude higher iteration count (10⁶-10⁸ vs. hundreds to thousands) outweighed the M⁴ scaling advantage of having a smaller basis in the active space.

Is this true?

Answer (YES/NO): YES